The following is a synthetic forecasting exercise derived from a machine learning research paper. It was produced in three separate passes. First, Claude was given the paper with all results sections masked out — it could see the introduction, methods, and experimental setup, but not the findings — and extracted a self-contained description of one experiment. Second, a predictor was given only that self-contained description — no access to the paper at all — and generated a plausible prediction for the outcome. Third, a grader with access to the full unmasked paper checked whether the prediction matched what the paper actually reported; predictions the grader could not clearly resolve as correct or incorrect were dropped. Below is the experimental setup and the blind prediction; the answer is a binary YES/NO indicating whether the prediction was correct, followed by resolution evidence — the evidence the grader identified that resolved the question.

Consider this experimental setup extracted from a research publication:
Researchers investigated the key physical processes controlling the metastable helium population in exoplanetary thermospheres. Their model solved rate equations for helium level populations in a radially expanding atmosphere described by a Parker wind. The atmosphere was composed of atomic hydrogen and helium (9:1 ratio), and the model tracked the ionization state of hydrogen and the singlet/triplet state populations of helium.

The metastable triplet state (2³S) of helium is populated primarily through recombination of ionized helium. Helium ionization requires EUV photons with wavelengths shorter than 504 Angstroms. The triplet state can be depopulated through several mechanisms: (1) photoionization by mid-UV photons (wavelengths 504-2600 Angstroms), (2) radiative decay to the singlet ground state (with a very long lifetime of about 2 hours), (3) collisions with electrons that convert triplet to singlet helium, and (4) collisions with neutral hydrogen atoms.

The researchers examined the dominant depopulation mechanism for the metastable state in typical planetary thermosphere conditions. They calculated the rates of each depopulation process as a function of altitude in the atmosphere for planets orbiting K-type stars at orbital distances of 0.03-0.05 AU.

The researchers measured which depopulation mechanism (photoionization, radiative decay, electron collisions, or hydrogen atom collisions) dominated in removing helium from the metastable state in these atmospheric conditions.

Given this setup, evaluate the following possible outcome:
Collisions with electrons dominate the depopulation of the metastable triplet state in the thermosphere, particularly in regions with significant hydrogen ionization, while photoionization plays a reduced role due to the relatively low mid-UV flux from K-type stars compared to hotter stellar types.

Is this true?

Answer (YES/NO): YES